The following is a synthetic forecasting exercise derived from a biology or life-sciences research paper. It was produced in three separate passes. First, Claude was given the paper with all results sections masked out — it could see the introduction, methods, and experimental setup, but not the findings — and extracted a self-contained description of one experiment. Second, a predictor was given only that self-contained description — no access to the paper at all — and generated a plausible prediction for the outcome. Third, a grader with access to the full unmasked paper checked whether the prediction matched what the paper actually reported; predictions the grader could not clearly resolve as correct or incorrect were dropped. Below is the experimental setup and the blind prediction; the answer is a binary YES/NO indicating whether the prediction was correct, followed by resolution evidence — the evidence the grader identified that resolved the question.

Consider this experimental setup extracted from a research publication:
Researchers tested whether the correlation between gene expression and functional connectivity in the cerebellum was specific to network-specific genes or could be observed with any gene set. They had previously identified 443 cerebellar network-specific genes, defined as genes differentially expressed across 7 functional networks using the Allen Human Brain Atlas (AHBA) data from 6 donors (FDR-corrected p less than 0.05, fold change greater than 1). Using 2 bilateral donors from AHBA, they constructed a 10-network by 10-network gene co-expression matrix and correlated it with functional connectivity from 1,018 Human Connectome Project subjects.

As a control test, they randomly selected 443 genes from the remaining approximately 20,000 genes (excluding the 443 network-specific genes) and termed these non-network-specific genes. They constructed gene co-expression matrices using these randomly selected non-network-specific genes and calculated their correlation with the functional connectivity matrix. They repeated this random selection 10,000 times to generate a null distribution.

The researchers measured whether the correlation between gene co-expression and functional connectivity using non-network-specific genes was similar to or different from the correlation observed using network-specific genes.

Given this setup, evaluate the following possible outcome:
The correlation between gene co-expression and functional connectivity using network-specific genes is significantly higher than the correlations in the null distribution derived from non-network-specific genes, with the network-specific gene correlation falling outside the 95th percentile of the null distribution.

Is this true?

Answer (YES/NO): YES